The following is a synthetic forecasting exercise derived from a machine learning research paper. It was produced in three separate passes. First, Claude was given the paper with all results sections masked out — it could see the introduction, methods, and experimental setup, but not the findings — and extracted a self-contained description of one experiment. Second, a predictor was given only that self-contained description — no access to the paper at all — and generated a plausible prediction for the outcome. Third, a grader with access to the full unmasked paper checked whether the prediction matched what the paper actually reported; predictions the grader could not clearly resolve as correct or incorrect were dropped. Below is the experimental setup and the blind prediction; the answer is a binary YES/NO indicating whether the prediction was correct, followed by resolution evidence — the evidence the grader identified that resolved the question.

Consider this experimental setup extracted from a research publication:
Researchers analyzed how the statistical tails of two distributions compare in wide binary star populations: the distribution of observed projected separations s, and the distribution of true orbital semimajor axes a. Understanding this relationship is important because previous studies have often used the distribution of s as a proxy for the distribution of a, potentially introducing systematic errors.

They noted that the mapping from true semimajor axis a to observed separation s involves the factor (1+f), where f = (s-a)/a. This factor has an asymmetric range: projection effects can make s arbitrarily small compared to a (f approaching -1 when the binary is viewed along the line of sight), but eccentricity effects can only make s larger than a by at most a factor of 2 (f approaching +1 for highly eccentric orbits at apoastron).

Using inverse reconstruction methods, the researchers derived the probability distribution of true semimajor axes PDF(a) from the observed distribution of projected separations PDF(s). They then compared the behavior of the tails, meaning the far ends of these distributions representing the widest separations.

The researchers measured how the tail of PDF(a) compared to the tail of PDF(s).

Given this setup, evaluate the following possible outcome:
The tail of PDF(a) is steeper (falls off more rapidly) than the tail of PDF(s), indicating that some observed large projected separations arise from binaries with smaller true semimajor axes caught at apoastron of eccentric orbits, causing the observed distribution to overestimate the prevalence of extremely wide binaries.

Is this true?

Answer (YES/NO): NO